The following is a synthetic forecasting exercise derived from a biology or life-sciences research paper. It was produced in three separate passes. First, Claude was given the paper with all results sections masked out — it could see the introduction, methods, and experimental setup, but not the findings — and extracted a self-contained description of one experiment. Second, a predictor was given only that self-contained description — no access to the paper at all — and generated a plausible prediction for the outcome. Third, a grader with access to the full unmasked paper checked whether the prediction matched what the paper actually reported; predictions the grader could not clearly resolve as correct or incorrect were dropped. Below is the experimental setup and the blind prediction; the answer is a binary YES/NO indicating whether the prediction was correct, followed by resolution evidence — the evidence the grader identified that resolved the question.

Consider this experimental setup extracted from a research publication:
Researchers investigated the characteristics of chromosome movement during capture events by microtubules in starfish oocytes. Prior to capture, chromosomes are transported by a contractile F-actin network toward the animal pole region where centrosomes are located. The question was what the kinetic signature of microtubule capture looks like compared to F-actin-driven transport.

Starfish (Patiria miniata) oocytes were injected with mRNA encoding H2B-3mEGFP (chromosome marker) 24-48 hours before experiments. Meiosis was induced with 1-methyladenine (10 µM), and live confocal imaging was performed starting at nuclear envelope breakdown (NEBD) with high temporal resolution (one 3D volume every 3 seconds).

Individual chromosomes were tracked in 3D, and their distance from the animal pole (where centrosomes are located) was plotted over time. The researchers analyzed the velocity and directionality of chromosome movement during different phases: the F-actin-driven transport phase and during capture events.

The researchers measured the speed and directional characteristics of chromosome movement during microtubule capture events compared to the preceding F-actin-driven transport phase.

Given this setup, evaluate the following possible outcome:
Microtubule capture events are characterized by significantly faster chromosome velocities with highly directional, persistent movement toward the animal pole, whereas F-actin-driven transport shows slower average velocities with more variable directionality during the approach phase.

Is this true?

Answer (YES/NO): YES